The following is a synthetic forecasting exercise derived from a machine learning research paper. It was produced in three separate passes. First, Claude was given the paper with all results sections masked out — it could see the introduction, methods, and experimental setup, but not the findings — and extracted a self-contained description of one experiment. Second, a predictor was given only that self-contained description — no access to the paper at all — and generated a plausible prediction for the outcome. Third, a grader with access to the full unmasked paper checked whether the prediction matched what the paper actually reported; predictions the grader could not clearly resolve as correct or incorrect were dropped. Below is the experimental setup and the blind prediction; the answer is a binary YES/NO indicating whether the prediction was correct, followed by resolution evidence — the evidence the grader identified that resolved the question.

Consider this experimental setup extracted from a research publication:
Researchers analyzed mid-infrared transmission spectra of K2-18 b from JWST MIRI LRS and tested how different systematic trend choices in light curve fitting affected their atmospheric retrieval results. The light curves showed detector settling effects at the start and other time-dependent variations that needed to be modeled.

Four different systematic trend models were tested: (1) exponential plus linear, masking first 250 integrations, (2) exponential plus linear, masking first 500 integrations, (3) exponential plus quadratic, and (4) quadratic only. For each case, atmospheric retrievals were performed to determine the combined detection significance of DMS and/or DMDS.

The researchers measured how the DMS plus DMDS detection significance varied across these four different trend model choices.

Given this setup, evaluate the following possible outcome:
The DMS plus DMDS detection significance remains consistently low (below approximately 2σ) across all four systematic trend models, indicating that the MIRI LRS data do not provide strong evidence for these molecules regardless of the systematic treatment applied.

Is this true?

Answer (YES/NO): NO